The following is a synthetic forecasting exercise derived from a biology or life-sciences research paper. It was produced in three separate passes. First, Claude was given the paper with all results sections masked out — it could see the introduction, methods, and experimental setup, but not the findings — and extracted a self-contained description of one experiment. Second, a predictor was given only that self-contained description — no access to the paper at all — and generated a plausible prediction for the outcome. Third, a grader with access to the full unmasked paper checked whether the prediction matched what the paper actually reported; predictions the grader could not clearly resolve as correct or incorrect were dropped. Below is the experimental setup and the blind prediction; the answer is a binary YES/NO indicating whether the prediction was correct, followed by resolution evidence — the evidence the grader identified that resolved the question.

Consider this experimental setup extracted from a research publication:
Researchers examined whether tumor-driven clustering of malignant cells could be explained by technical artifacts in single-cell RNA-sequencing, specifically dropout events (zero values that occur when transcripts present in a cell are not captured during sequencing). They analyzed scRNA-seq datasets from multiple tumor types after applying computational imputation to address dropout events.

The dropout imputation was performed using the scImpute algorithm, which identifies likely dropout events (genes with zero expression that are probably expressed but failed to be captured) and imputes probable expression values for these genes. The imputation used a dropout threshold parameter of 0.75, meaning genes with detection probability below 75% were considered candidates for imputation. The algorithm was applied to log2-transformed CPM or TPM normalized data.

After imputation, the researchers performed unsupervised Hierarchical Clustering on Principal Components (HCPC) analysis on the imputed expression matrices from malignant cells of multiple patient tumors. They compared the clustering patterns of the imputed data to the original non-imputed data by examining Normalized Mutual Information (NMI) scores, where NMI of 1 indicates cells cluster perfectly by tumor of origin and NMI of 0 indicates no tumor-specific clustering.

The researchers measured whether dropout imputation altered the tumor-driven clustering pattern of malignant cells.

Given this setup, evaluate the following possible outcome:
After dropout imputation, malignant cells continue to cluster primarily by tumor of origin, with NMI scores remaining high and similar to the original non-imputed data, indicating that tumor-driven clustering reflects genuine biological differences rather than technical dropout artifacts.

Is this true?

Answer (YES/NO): YES